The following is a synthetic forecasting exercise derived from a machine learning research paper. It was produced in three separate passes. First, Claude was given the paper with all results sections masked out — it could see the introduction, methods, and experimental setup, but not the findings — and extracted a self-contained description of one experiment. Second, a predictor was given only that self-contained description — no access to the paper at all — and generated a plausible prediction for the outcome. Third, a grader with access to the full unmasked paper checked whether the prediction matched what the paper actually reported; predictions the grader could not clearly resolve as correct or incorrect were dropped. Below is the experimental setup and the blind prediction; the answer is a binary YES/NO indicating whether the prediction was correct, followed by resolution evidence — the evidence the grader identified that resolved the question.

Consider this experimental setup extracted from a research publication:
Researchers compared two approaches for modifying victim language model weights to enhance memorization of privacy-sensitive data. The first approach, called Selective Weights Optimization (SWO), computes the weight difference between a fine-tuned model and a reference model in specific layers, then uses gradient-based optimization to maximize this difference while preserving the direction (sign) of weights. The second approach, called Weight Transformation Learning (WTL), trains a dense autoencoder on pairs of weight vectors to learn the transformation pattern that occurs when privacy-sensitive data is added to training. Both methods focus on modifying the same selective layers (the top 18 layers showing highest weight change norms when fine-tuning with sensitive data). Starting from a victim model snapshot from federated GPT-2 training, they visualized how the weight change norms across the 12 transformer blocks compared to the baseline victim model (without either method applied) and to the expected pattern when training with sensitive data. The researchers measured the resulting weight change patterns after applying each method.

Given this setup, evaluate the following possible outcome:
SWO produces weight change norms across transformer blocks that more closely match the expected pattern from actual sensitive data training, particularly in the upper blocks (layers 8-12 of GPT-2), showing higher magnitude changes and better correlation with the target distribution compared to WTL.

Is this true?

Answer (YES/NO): NO